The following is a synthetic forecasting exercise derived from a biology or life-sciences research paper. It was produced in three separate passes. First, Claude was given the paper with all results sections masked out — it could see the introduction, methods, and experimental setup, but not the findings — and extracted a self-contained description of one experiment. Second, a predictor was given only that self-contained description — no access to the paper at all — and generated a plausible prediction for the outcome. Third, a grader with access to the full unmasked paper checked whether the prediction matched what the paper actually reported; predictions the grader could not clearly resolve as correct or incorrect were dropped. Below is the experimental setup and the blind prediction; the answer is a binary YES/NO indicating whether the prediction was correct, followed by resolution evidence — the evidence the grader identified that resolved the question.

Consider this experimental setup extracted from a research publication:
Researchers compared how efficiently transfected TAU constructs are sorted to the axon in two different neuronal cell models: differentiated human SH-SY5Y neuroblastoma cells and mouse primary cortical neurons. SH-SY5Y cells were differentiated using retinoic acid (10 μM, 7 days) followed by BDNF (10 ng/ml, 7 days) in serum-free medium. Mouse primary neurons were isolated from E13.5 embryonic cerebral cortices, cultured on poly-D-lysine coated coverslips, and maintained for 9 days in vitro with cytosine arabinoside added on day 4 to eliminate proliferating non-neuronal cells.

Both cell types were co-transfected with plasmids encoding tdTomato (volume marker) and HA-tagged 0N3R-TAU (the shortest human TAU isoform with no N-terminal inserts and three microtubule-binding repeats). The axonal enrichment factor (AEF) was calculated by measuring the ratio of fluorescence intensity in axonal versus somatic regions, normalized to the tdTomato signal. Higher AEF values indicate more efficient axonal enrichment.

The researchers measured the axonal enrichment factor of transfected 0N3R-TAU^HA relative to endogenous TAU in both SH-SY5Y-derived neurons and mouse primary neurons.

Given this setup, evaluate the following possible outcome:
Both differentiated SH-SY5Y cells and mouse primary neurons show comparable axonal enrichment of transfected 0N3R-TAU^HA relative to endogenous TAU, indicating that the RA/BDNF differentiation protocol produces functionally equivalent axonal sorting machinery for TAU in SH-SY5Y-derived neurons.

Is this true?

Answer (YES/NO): NO